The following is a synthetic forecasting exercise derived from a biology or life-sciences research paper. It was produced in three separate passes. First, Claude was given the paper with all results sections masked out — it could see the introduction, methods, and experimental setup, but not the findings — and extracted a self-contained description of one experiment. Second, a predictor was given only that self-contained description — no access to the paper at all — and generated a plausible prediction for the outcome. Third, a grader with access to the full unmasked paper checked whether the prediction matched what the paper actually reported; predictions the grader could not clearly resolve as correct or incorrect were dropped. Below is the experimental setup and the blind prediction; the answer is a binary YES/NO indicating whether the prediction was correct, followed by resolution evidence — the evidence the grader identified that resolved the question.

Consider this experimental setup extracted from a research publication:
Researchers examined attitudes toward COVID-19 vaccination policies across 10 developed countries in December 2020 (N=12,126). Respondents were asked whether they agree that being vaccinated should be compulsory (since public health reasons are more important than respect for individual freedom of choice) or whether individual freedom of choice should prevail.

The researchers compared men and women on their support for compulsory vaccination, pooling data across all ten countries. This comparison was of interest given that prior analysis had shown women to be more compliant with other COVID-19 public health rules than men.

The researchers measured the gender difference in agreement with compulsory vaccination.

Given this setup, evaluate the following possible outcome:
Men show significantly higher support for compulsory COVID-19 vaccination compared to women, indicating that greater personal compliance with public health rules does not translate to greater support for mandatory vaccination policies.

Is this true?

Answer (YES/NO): YES